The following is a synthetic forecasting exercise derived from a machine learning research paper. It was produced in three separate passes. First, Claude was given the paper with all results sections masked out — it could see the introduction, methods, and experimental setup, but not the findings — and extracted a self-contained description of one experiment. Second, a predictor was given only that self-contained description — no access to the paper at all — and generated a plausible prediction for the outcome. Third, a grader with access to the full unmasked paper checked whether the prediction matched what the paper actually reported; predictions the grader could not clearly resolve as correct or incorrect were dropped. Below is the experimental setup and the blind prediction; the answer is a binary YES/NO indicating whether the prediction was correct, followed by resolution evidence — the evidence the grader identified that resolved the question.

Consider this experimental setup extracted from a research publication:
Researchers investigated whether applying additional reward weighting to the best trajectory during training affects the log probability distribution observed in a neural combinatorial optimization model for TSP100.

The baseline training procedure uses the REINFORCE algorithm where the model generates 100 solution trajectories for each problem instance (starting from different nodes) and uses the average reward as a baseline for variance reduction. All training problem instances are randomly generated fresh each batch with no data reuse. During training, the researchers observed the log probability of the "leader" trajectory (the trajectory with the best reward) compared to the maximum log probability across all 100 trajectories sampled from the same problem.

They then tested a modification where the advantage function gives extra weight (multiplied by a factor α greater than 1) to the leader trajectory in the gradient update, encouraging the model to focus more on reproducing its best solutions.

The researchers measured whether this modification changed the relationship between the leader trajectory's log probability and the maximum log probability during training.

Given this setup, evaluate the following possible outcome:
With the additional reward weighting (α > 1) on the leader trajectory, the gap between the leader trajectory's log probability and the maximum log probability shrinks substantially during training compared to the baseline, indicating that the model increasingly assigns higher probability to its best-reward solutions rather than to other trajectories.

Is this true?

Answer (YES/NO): NO